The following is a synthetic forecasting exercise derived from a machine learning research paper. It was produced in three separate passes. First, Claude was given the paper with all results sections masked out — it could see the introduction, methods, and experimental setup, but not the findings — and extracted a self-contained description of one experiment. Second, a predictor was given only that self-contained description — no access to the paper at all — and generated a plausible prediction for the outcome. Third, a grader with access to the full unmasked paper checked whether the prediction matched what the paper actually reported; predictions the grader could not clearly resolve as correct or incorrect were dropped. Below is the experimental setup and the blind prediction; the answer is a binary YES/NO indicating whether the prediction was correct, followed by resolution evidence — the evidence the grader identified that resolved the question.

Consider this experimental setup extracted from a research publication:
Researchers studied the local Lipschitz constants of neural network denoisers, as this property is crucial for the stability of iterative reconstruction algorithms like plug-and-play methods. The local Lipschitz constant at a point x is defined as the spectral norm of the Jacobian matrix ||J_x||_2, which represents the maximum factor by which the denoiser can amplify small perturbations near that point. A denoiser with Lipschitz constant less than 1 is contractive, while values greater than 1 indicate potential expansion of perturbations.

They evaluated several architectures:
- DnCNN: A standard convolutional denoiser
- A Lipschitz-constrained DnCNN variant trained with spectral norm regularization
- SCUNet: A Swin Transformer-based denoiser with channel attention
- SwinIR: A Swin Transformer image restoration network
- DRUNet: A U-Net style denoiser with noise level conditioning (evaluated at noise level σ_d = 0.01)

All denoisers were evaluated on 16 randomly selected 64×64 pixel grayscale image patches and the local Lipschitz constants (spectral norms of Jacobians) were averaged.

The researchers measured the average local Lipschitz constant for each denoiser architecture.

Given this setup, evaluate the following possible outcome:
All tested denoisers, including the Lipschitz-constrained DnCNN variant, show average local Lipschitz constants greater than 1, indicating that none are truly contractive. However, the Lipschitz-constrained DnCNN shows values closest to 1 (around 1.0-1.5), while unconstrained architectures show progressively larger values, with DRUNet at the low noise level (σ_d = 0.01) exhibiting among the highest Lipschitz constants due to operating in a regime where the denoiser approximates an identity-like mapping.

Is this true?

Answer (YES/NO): NO